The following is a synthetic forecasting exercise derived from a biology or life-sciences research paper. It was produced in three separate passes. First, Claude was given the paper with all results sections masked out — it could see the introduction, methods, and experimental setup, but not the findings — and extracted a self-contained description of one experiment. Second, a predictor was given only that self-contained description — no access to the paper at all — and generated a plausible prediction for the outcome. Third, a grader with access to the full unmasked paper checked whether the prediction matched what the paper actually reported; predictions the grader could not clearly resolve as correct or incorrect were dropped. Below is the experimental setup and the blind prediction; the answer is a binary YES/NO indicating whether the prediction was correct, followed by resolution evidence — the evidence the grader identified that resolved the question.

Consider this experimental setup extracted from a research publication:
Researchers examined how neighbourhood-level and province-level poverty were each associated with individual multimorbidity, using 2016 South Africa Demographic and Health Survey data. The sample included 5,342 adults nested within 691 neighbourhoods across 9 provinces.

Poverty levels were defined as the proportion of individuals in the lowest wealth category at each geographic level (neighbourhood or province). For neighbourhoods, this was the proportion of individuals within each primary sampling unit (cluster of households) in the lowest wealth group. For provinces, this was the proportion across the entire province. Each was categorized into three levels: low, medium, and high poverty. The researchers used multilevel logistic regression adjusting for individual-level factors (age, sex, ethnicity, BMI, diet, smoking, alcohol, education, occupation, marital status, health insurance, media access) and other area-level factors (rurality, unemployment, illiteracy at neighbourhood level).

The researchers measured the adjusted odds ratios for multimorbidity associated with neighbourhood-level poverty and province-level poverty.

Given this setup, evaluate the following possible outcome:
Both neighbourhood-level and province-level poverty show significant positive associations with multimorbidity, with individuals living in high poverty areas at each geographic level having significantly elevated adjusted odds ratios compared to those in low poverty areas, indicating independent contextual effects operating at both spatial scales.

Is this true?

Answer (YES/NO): NO